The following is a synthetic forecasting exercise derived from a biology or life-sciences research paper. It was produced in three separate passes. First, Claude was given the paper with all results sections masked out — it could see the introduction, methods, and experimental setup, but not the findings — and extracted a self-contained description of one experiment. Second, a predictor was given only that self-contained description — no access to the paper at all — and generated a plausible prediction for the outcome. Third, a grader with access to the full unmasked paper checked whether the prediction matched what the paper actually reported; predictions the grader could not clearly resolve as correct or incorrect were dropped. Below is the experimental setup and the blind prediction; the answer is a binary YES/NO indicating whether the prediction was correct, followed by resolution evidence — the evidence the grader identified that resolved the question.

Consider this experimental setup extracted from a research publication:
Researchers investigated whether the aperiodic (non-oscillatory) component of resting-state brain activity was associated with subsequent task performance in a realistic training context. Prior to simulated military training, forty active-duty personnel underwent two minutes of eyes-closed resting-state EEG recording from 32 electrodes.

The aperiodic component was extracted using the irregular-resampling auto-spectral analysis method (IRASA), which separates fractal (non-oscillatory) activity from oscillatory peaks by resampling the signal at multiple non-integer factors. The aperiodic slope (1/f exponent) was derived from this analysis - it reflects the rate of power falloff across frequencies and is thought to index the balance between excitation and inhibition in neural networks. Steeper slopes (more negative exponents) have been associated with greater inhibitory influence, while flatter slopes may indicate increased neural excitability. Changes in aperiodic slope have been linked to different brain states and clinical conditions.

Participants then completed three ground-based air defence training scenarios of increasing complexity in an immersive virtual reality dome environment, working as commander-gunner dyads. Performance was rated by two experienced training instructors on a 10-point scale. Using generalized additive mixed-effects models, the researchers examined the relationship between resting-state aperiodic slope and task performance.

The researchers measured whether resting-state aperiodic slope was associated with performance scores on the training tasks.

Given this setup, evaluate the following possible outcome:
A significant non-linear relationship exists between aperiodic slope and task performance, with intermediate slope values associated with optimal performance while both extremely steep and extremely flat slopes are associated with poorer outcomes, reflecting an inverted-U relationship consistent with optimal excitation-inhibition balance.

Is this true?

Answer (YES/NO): NO